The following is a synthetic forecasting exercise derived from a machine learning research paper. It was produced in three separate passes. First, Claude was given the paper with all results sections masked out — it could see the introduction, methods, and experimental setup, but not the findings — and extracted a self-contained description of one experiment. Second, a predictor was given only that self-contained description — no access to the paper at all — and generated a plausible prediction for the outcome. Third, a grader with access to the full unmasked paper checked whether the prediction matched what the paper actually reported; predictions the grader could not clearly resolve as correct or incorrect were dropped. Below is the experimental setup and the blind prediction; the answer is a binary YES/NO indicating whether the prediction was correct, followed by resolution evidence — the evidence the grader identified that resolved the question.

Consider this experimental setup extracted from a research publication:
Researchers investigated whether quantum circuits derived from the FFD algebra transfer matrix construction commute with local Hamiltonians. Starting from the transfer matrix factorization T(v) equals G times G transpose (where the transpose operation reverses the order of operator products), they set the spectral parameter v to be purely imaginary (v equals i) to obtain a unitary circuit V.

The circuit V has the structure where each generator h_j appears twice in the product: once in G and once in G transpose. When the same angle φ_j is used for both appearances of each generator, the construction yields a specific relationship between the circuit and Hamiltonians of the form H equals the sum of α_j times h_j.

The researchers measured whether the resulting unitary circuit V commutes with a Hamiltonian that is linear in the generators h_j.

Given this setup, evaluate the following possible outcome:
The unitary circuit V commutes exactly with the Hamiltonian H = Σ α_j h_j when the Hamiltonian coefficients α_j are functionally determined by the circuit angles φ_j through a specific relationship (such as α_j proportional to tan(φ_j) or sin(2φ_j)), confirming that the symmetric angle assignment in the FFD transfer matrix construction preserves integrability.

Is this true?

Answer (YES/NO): YES